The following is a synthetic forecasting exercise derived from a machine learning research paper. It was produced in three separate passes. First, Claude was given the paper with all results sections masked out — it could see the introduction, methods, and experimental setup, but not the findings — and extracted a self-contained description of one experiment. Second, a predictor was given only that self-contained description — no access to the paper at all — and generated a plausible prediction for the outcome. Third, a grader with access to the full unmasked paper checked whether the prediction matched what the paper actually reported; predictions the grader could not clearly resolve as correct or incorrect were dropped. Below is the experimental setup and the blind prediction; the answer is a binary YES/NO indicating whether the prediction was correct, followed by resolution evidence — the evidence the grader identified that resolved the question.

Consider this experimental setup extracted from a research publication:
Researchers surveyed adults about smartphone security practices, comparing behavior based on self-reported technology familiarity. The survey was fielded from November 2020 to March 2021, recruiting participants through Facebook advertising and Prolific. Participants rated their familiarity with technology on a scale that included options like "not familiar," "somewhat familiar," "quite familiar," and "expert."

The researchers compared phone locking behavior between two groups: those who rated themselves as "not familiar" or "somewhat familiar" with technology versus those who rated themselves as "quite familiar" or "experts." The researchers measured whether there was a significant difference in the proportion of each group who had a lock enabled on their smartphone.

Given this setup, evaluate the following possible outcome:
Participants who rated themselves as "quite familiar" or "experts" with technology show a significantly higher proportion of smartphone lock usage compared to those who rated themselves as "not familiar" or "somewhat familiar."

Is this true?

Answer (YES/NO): YES